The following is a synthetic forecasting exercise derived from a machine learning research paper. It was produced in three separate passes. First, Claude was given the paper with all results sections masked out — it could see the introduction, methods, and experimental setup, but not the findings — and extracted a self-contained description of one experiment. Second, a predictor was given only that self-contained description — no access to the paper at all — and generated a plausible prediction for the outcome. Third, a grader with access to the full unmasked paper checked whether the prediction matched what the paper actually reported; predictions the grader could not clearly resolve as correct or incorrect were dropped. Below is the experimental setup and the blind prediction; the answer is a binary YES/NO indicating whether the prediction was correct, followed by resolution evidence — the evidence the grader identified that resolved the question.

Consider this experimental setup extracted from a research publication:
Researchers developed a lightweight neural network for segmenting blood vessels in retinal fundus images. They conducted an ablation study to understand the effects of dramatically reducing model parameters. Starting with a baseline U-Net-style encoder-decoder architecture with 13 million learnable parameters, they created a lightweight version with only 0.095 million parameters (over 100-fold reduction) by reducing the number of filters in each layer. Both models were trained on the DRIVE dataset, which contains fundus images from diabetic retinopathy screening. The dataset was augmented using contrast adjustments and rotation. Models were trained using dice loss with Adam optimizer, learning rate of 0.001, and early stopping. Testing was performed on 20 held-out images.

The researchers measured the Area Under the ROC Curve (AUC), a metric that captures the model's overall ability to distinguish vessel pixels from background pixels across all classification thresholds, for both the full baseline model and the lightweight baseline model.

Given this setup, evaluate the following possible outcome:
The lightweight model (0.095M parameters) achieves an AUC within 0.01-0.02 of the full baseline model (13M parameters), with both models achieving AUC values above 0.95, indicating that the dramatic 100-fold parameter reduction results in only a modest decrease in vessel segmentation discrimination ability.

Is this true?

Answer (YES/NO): NO